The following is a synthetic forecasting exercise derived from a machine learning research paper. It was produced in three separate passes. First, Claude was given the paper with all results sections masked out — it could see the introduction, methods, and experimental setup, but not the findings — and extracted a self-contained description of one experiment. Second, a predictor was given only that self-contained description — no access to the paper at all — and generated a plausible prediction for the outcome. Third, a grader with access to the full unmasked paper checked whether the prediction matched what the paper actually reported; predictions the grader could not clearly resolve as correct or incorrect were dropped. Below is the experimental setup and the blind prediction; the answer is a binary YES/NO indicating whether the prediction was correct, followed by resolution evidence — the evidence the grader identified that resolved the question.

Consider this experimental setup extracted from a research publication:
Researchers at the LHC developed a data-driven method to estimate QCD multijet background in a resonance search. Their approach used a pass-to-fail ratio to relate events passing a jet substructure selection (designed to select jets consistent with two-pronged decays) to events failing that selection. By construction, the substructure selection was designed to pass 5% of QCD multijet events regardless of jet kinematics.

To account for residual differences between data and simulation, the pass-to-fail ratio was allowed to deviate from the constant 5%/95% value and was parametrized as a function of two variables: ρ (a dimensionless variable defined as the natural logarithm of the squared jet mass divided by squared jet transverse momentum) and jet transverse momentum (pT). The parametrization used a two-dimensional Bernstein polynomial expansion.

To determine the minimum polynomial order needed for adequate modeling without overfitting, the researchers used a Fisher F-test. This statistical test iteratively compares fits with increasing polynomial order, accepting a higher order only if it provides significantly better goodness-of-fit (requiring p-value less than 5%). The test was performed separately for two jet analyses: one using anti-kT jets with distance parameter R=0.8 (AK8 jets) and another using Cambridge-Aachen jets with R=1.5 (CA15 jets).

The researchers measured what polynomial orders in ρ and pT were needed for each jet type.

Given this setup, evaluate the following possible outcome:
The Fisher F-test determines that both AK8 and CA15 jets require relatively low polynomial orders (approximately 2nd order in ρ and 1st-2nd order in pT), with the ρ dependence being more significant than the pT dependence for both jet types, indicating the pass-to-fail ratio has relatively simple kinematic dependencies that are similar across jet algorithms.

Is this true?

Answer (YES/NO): NO